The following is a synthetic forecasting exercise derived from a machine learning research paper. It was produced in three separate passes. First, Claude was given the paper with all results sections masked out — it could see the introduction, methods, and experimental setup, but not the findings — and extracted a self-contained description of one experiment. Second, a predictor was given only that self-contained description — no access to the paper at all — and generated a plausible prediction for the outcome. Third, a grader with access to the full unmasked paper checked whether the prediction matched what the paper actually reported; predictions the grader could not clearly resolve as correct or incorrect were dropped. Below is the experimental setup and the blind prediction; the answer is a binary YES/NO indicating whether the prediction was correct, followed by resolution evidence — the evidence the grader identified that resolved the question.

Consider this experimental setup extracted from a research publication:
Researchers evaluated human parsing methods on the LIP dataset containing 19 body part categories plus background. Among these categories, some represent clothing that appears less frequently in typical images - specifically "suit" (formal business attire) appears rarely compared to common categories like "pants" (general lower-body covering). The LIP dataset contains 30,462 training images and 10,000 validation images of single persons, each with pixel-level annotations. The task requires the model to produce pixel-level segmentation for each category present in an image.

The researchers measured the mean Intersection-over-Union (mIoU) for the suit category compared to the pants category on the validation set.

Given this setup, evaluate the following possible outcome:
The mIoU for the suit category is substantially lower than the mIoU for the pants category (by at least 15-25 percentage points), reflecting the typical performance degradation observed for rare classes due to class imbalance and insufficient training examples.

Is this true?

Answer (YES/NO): NO